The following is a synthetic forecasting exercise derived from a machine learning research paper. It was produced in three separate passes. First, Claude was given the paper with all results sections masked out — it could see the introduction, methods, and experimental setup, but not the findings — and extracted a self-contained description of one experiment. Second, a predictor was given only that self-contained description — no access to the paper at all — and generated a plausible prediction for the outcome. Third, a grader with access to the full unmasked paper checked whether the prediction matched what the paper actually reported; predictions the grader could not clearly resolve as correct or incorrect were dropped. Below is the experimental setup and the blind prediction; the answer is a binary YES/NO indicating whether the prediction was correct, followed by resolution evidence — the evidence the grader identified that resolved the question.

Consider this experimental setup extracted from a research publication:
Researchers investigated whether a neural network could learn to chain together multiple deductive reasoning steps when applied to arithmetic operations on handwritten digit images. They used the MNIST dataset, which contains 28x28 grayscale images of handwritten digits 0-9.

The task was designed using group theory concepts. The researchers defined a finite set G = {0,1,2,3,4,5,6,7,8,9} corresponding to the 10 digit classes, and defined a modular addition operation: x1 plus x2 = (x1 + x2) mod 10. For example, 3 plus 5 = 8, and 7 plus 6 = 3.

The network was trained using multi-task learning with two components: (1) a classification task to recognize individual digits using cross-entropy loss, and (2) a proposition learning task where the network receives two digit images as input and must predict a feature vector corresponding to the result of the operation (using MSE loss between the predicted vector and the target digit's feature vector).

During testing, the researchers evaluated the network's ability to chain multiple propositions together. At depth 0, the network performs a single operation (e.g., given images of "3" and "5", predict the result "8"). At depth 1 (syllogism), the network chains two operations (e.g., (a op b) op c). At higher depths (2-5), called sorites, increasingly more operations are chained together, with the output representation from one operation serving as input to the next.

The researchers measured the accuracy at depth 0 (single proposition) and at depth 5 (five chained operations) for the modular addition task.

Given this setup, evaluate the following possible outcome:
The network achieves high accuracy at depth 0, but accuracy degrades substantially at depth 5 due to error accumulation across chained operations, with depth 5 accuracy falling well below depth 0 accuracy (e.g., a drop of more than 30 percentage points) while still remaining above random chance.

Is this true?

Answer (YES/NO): NO